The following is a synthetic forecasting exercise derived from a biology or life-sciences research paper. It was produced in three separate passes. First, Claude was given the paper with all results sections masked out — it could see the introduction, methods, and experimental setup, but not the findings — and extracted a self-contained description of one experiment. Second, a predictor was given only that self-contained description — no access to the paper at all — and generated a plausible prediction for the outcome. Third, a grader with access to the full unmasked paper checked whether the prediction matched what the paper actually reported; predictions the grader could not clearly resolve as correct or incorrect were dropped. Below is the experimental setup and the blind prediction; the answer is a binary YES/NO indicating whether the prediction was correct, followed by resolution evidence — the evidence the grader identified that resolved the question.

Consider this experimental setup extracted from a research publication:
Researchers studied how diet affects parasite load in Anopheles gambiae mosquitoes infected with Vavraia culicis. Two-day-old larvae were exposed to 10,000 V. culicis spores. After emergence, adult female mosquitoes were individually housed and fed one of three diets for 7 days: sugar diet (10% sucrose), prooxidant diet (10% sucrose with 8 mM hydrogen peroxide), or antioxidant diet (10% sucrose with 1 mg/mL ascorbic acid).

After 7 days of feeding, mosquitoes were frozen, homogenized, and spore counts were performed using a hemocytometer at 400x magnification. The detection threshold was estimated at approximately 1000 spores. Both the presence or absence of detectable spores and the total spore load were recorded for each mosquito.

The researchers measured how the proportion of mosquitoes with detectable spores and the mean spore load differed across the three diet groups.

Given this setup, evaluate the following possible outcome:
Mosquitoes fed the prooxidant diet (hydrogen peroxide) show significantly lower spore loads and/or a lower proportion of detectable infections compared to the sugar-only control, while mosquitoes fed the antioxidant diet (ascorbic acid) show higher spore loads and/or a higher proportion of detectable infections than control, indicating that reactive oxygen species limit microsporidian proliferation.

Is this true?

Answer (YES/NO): NO